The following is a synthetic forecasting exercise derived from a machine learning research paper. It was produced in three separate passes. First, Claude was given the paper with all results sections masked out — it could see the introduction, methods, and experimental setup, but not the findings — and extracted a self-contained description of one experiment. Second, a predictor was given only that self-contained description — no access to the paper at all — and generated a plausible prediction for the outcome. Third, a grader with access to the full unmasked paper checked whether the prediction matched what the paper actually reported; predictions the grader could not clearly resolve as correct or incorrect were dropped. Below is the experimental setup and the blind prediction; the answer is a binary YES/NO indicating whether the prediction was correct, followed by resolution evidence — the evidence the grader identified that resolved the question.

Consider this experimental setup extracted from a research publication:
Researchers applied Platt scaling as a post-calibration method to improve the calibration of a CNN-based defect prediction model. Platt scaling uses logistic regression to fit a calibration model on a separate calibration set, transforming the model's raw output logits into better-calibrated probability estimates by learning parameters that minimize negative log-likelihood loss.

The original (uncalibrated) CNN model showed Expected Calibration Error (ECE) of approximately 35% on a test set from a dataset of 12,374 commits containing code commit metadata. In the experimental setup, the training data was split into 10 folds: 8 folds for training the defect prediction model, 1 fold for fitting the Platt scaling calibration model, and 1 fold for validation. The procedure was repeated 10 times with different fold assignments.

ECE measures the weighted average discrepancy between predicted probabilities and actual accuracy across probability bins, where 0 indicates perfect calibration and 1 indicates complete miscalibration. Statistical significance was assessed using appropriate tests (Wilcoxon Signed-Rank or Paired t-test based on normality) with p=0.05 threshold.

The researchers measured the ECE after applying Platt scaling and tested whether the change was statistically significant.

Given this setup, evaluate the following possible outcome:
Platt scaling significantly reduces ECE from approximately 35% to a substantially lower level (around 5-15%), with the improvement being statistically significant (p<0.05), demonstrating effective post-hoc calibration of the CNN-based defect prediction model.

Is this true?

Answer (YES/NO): NO